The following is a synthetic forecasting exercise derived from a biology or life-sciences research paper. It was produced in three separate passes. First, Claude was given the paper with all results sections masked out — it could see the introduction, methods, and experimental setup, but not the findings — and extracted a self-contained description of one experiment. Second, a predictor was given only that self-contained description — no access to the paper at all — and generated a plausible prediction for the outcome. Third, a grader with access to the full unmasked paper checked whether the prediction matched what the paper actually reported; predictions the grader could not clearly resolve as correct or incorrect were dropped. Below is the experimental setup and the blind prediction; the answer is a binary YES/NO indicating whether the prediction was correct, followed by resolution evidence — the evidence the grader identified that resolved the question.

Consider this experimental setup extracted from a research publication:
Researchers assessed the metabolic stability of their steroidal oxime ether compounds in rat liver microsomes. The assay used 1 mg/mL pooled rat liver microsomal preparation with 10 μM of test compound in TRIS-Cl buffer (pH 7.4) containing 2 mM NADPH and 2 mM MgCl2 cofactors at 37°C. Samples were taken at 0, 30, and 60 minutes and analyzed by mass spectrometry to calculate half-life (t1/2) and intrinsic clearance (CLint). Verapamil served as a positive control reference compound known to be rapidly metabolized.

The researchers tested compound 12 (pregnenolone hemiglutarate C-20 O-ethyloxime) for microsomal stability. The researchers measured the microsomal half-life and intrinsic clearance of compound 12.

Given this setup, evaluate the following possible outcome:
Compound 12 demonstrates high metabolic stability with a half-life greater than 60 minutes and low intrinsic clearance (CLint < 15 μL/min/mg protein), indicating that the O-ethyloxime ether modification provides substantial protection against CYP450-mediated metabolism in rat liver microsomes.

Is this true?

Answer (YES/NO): YES